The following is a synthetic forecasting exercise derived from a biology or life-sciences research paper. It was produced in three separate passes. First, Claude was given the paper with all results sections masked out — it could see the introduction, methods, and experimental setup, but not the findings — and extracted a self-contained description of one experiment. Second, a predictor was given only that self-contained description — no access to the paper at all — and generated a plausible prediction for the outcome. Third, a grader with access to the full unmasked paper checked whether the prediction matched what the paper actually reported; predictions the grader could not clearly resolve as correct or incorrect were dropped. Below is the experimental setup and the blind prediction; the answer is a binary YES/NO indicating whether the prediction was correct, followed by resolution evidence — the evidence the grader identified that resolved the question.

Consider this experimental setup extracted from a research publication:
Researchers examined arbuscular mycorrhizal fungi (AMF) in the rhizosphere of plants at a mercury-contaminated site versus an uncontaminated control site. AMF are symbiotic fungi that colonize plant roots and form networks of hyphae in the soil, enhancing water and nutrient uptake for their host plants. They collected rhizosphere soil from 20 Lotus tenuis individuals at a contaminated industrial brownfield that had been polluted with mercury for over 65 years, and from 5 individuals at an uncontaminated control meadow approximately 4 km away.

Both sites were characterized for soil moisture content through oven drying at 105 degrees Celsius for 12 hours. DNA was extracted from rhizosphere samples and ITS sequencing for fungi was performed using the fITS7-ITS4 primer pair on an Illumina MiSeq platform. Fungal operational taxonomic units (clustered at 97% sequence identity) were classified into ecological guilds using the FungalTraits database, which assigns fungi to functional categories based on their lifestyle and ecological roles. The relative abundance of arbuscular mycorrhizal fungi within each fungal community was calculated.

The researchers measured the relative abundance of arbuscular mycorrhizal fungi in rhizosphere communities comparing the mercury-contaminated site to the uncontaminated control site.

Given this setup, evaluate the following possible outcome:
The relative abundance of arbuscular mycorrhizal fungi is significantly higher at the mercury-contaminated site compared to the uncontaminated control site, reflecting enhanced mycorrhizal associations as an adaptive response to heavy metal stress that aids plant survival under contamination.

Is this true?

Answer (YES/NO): YES